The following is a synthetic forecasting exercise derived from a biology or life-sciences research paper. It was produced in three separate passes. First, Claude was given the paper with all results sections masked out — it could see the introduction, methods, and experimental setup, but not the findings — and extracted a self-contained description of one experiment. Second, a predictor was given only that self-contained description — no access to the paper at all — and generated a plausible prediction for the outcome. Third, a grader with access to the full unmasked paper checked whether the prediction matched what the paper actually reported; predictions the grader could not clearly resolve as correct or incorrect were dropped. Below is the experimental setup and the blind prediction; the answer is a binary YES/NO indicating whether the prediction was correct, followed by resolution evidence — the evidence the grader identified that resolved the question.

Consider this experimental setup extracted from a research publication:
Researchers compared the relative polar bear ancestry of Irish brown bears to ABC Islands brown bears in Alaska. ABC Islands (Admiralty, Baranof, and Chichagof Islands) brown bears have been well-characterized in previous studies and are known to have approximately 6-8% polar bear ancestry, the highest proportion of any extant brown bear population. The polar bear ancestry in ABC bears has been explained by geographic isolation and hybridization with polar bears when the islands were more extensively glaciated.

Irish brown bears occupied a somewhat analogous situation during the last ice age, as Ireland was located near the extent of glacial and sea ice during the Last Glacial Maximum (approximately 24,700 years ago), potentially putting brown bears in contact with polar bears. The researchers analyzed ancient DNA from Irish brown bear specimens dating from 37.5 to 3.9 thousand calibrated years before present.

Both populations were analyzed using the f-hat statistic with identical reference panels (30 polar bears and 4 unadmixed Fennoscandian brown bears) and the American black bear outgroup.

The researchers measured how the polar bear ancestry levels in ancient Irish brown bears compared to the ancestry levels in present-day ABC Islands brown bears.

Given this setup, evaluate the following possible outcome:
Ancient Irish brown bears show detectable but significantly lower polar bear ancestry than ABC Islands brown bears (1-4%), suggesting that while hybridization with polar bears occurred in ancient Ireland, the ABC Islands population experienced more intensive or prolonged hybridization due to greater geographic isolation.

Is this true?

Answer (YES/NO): NO